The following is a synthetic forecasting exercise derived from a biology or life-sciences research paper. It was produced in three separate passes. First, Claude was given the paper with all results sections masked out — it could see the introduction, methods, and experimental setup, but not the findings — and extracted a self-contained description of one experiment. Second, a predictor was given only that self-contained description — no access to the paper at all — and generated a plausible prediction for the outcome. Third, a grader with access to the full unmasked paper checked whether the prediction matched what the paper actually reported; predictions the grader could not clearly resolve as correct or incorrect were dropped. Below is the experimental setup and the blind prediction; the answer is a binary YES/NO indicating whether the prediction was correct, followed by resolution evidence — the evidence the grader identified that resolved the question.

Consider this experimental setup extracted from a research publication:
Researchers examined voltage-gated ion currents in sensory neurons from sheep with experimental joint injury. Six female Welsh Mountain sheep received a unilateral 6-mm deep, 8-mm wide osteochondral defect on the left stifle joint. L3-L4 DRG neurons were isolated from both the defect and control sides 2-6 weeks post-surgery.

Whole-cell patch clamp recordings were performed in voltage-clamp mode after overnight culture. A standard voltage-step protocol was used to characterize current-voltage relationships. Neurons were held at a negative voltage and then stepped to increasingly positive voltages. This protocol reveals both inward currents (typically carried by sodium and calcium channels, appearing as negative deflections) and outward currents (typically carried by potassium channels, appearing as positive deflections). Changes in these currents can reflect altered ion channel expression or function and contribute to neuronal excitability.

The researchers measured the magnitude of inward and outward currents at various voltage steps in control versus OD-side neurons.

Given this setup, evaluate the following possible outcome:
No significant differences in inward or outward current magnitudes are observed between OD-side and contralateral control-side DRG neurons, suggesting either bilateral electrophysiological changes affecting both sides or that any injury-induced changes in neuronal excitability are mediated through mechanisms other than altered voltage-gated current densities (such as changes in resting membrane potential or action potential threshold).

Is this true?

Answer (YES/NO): YES